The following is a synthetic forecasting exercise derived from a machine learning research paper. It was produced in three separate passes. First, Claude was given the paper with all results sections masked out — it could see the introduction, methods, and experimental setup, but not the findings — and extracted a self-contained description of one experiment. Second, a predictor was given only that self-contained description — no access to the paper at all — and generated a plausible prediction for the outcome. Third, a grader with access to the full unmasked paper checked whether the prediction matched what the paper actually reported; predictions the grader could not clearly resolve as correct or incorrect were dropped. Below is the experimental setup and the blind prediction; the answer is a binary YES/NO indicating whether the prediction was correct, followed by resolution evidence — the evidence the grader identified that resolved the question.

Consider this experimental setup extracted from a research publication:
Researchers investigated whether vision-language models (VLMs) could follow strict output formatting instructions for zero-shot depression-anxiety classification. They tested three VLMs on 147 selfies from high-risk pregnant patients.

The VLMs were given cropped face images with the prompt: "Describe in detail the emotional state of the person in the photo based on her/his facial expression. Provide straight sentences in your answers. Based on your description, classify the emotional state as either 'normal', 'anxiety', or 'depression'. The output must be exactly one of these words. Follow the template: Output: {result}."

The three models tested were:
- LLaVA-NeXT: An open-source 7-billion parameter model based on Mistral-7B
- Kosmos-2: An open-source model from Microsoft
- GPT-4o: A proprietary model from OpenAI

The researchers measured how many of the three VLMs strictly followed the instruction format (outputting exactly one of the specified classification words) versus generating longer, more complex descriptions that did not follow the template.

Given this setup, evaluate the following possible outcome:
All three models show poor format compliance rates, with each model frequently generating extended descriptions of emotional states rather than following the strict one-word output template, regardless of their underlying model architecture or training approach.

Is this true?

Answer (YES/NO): NO